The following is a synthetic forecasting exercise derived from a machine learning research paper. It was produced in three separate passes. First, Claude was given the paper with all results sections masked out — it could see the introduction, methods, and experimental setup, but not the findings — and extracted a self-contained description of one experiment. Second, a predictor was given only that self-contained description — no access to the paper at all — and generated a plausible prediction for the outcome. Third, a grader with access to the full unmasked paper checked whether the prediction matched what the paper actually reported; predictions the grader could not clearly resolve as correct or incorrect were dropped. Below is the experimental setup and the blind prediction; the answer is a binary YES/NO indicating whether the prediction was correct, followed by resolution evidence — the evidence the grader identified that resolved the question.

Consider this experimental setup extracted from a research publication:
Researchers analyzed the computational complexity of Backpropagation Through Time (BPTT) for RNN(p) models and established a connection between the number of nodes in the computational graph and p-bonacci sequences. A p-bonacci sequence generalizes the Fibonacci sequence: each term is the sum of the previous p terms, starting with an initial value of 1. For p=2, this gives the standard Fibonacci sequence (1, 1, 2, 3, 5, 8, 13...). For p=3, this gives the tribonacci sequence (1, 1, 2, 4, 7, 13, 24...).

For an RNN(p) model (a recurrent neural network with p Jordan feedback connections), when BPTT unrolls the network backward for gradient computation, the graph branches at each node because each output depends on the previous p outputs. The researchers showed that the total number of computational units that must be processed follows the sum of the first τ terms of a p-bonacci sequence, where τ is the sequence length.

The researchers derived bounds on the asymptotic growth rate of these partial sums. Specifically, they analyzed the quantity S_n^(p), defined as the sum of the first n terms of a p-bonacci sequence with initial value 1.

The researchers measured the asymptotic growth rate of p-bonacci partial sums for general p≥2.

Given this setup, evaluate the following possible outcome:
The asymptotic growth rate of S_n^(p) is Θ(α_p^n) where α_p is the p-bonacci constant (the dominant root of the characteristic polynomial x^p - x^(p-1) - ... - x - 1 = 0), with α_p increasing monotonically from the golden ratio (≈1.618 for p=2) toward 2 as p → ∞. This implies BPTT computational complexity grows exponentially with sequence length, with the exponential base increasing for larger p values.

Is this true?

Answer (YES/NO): NO